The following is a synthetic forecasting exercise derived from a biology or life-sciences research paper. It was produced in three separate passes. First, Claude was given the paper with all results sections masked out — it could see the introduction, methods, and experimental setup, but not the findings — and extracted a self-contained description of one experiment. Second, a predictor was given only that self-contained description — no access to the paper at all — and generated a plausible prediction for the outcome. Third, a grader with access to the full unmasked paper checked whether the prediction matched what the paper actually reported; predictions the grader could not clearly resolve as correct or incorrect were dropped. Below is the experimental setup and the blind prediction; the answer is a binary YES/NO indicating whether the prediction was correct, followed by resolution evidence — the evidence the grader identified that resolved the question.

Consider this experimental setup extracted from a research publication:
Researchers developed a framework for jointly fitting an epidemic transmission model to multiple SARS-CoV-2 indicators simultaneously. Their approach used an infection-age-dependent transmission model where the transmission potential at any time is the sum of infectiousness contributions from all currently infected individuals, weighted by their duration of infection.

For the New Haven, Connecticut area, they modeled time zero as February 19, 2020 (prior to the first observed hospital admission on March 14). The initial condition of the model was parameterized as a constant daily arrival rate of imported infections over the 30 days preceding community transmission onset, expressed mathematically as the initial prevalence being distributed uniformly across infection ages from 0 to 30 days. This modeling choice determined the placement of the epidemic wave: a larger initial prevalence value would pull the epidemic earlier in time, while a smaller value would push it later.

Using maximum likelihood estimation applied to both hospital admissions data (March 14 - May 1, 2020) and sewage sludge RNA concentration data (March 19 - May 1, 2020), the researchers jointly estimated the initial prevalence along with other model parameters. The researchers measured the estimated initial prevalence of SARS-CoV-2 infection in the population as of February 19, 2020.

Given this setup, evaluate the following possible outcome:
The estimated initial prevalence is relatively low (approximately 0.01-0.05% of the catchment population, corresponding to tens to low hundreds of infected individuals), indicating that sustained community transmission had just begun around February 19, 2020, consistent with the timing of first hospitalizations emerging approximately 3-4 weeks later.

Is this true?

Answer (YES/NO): NO